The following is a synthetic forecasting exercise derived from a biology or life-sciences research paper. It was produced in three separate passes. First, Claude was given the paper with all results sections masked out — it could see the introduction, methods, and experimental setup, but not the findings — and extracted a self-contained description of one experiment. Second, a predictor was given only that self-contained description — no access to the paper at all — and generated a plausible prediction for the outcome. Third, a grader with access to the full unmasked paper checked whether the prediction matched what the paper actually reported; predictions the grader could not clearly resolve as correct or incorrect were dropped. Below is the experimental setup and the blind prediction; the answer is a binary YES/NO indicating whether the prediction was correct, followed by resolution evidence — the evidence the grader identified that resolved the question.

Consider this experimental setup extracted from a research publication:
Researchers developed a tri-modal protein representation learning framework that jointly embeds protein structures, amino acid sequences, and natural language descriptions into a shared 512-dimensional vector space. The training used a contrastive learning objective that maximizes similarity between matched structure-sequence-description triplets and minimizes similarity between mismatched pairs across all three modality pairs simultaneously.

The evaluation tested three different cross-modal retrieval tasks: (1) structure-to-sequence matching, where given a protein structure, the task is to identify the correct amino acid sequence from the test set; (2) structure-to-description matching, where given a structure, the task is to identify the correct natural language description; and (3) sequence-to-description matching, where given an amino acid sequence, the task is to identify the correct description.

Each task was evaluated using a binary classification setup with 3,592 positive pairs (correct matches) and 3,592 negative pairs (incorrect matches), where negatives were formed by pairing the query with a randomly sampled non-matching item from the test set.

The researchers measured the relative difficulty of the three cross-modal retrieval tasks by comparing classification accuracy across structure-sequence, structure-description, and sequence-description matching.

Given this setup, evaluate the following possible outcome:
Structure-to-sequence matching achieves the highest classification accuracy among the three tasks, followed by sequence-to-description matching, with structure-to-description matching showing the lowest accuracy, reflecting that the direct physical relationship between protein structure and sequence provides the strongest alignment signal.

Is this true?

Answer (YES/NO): NO